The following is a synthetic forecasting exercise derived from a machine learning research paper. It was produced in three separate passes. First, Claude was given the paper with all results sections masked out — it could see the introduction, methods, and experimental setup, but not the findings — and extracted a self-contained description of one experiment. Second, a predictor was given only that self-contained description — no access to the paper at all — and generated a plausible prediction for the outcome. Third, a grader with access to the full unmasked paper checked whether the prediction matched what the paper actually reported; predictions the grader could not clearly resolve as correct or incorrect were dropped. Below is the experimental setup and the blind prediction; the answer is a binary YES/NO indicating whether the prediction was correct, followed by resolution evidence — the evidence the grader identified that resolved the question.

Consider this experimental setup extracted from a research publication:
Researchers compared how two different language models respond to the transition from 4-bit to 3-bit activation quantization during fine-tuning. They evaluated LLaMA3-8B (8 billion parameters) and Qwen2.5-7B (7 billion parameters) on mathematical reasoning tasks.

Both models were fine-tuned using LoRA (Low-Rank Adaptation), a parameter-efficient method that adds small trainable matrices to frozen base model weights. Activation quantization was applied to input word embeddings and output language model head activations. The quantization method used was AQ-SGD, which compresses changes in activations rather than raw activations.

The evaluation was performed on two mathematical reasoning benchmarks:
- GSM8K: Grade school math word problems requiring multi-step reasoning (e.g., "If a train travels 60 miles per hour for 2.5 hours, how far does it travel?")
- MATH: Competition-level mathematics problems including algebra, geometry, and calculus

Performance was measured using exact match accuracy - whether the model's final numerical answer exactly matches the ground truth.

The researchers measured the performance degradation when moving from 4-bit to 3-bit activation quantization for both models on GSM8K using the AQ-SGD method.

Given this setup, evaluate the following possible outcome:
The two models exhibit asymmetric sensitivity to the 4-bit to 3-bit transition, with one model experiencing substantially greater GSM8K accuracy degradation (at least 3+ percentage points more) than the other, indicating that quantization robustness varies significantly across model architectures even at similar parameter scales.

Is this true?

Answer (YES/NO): YES